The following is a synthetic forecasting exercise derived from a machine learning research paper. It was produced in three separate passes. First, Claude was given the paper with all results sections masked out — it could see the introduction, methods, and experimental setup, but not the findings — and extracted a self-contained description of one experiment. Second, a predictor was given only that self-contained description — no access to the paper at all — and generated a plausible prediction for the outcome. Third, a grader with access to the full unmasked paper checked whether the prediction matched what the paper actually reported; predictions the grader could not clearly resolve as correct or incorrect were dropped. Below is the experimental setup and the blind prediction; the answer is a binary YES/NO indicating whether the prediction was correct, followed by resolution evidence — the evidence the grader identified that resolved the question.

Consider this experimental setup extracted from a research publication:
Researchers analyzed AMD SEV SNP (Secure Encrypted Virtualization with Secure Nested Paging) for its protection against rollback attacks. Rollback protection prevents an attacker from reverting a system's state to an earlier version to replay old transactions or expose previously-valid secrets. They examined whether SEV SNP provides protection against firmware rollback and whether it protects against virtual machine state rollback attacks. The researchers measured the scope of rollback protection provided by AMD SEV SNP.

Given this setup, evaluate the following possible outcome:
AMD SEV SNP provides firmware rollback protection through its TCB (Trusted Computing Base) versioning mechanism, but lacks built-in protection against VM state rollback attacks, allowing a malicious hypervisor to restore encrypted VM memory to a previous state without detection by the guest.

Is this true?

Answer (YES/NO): NO